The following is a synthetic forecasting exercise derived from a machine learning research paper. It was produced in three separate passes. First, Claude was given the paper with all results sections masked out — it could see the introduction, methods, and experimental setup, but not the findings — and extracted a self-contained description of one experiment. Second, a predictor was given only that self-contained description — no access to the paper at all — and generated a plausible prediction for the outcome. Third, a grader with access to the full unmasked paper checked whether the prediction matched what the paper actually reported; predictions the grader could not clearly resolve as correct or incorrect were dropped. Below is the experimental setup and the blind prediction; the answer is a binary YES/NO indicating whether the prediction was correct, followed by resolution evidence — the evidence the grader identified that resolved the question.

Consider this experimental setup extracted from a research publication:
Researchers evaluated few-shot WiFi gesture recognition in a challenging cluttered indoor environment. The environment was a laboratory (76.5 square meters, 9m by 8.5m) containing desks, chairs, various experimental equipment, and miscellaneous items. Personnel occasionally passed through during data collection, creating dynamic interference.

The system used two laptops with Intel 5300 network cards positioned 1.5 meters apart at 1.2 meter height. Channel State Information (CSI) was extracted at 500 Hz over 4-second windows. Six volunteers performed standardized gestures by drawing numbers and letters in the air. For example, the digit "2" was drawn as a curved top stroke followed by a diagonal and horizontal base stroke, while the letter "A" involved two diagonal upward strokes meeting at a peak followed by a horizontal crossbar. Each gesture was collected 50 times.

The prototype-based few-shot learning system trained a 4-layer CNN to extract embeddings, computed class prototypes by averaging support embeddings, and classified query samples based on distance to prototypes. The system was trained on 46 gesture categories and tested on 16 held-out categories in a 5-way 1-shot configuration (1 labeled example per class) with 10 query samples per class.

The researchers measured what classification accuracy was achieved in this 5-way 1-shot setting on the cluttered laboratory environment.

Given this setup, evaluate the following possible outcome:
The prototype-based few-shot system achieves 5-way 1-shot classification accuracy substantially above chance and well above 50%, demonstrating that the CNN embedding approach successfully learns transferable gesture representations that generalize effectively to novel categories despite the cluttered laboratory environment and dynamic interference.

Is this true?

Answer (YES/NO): YES